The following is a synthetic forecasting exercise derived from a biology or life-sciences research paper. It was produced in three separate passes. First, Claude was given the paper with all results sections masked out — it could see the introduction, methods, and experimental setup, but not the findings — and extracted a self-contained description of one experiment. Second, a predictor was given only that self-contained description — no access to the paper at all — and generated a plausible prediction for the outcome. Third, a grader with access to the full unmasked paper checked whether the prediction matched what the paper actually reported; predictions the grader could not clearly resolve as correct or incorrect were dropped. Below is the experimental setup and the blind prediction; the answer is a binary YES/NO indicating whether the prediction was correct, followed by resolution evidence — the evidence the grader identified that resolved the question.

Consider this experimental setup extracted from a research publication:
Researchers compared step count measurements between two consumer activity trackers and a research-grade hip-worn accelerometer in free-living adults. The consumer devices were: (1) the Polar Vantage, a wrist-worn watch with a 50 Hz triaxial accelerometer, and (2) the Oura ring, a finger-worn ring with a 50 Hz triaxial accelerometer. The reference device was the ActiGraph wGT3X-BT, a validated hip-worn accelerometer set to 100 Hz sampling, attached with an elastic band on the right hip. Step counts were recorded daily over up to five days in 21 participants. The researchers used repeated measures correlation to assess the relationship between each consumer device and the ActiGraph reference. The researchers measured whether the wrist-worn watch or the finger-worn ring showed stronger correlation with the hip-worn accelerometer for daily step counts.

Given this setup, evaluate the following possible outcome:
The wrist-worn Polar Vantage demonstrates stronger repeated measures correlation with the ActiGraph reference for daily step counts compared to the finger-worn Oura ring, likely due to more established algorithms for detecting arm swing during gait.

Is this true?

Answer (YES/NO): NO